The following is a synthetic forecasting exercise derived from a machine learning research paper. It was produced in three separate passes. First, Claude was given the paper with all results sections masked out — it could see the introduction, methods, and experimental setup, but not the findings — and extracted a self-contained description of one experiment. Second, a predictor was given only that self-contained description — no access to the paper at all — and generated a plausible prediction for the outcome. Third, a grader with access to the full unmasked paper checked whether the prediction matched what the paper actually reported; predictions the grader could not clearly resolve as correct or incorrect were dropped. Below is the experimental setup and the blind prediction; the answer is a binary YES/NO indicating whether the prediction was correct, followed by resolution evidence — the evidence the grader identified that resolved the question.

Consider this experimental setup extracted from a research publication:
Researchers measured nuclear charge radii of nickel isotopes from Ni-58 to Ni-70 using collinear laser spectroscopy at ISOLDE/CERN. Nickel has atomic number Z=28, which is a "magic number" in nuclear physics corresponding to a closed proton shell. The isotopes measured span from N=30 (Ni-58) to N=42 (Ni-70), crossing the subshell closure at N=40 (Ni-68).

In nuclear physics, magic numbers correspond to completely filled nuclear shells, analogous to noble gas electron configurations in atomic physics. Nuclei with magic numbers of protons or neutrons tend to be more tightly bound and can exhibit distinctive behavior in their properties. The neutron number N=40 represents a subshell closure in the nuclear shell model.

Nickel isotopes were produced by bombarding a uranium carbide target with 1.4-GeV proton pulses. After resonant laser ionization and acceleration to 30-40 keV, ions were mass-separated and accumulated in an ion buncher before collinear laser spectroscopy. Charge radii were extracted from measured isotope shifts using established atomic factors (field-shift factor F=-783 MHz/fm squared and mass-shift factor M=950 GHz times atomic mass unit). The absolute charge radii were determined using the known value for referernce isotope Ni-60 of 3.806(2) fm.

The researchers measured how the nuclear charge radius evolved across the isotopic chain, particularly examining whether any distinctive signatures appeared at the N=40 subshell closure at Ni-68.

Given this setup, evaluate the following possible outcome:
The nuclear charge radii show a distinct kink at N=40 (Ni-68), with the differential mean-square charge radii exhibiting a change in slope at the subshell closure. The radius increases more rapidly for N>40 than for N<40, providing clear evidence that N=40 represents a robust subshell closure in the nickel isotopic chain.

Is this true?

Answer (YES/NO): NO